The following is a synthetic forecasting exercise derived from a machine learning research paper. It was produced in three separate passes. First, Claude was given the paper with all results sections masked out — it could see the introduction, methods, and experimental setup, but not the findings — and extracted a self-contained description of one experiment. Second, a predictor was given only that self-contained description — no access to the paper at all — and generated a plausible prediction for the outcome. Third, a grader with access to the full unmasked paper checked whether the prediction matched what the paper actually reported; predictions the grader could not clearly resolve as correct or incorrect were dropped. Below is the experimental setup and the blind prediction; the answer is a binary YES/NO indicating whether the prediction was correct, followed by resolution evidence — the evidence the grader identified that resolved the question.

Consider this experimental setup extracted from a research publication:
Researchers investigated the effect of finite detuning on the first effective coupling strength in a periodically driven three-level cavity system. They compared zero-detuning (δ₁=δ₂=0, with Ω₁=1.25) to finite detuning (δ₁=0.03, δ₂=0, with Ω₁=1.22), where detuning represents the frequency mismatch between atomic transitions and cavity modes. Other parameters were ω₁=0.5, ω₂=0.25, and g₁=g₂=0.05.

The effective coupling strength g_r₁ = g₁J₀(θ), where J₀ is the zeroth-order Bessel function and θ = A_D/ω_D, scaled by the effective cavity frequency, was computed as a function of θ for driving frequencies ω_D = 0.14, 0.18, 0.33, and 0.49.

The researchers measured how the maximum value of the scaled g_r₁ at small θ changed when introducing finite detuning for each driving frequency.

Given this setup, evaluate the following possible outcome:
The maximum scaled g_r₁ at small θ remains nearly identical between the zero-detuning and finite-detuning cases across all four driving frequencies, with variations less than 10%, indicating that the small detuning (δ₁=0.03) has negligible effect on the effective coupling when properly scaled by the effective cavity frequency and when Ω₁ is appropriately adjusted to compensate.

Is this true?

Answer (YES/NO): NO